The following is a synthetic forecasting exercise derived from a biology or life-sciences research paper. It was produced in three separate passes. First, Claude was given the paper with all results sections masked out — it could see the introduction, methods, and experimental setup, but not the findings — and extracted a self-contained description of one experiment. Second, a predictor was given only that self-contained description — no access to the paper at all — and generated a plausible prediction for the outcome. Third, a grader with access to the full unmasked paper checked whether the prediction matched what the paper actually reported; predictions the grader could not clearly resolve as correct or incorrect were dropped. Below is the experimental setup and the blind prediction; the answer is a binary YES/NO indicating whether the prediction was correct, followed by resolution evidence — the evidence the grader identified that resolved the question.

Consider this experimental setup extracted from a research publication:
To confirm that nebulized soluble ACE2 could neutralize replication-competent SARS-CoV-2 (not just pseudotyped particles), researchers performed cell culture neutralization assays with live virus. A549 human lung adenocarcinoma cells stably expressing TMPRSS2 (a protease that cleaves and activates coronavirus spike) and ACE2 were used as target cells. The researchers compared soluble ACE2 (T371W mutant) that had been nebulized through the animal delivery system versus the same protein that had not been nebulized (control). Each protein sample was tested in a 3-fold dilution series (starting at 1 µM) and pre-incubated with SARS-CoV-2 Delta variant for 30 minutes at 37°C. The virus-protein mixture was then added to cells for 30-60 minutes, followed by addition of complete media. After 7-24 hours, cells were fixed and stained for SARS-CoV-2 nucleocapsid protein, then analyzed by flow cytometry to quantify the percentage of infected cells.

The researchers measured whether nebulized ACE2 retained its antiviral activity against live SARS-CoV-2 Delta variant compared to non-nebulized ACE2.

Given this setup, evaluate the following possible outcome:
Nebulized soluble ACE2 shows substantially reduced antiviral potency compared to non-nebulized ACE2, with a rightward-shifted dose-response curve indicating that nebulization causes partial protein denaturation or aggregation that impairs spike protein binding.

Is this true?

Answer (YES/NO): NO